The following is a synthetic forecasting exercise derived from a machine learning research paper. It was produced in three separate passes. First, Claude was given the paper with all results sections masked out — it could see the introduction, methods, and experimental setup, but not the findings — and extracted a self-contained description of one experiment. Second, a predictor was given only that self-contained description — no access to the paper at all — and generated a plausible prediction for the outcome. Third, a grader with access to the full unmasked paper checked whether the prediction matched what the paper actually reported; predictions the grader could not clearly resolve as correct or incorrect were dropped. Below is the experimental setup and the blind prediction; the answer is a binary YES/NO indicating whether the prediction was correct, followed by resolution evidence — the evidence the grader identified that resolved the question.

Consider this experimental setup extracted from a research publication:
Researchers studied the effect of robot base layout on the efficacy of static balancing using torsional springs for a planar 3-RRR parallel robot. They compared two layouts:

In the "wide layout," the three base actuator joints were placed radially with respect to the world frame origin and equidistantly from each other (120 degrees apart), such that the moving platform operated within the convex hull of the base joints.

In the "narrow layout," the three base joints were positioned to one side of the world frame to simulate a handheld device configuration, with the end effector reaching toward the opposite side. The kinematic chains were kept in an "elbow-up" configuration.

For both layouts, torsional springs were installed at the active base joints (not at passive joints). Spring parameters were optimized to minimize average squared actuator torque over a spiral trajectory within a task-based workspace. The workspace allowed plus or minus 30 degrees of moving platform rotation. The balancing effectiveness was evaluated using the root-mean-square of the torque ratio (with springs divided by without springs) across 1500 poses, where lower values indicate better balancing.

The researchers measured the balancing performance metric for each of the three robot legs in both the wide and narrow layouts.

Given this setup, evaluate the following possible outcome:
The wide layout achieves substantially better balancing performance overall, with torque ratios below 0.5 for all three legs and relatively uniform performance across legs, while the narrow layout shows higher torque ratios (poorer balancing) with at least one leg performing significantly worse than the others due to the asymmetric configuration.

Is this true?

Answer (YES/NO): YES